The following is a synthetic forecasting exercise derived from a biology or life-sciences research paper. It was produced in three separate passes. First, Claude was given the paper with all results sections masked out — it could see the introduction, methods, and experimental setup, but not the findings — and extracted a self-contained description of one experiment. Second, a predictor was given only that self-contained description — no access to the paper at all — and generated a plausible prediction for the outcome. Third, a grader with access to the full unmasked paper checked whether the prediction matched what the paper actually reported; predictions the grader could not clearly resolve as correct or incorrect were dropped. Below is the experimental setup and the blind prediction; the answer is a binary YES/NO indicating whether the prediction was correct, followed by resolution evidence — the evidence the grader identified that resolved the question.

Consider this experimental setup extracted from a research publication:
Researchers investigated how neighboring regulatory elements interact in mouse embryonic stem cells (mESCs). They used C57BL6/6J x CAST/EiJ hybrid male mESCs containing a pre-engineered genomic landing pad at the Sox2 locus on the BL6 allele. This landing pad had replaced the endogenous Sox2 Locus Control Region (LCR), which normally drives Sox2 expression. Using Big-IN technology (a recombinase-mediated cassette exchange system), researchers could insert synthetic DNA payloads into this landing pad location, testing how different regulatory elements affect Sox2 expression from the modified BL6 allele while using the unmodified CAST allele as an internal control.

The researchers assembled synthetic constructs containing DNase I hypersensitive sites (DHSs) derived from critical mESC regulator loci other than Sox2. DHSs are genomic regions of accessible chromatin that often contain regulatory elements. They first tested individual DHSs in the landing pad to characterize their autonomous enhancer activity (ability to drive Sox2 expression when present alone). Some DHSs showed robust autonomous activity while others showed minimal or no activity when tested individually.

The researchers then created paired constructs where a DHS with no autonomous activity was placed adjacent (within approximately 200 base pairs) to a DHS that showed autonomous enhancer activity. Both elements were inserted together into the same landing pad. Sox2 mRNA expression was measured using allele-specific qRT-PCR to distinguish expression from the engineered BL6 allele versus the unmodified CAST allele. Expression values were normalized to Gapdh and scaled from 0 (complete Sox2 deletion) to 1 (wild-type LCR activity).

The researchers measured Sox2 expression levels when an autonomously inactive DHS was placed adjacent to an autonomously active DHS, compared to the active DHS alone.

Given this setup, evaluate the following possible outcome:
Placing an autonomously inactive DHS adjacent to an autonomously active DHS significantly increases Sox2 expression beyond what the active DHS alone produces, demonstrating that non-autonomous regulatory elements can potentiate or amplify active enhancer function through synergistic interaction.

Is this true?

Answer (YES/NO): YES